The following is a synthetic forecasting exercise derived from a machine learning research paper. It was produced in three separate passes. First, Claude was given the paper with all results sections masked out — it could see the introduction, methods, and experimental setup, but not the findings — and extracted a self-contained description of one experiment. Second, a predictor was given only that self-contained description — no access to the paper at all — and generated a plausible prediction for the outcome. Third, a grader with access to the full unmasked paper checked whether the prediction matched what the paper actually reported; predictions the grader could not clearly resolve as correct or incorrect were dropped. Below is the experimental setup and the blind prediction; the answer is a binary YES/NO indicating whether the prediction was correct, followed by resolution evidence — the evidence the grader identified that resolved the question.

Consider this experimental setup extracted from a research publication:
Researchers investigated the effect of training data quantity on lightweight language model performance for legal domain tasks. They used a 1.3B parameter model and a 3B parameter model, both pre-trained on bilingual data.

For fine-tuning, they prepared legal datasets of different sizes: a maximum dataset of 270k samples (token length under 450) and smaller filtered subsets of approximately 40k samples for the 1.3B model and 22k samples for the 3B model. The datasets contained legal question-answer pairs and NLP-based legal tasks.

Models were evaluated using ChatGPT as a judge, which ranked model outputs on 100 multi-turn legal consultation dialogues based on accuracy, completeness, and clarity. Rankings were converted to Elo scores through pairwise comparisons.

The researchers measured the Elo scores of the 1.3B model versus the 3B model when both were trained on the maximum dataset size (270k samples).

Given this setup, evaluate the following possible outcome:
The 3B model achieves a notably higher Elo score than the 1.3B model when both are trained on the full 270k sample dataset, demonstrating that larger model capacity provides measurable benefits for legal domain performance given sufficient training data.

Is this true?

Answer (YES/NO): YES